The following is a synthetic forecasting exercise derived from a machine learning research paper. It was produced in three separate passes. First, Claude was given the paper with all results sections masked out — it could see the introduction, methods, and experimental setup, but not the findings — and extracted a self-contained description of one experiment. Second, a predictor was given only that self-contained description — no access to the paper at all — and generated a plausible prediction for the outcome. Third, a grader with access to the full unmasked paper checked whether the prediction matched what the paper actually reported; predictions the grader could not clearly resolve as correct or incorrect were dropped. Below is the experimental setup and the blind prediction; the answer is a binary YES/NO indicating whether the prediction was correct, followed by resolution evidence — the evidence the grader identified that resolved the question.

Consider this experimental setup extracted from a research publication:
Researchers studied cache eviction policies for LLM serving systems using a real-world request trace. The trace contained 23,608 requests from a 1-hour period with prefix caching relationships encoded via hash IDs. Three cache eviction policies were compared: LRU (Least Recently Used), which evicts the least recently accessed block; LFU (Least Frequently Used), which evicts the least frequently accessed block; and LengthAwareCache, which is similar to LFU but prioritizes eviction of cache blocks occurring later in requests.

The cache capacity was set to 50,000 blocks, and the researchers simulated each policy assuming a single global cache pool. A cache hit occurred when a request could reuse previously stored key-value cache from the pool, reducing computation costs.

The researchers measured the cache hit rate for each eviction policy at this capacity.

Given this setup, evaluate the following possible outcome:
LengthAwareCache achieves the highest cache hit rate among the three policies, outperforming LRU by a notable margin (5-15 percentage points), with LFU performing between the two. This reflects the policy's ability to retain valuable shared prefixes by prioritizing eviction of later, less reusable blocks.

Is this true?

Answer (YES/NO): NO